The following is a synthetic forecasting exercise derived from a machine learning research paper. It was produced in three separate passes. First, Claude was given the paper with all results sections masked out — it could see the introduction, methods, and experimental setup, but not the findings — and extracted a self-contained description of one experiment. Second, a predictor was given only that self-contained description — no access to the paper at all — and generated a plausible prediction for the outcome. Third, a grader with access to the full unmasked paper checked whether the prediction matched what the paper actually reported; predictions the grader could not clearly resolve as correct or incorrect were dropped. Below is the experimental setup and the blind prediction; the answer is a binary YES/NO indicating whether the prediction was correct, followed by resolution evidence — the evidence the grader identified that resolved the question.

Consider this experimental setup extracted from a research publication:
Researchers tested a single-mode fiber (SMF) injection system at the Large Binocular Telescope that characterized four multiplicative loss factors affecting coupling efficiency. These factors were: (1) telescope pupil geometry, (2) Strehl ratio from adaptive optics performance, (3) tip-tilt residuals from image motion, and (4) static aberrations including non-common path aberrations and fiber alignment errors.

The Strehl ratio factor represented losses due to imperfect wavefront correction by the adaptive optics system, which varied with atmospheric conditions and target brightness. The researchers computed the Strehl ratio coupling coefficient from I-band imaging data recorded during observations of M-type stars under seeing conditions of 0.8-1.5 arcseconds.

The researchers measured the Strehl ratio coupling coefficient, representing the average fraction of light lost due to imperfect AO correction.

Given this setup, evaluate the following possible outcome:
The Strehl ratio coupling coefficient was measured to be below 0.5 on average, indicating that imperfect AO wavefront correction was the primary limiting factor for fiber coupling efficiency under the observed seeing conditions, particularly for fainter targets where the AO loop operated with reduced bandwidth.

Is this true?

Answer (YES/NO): NO